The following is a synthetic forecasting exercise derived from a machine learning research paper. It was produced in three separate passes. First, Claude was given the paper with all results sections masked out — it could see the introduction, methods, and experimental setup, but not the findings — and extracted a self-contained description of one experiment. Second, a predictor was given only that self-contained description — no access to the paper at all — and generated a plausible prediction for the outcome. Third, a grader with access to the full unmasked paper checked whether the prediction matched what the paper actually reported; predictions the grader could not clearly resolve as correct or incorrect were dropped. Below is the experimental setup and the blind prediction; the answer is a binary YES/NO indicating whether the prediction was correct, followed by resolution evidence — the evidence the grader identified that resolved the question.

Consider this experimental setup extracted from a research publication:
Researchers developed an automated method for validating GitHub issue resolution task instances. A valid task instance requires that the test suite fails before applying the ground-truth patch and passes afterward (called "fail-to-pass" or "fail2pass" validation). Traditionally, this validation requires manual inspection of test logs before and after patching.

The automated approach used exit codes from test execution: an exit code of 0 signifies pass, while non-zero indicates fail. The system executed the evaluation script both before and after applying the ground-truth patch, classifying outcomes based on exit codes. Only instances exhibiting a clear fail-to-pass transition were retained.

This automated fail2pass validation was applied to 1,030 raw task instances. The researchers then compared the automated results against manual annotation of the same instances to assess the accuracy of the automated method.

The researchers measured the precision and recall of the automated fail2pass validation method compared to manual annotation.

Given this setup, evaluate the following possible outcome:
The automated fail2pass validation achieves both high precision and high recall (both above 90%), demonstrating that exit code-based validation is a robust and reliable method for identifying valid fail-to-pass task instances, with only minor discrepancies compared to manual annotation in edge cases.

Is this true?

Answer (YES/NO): YES